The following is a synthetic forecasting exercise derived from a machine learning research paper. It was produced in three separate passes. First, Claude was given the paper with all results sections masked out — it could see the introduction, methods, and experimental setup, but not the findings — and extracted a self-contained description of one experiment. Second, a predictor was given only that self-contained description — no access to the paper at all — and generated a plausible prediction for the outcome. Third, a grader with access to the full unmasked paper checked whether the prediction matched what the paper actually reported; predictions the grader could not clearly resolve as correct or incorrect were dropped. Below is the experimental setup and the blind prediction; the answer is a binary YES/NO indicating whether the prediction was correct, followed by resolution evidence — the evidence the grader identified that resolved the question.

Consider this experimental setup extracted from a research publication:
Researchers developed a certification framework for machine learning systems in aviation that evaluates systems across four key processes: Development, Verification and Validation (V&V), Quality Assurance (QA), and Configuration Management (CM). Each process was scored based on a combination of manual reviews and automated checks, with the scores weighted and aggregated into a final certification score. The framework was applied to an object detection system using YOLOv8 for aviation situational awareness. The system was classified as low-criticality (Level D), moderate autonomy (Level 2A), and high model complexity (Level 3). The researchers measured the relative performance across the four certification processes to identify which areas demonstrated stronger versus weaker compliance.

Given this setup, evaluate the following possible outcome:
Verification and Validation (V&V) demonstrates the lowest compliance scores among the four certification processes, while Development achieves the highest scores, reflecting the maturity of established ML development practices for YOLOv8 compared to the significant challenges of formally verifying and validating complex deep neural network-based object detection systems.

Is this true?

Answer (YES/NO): NO